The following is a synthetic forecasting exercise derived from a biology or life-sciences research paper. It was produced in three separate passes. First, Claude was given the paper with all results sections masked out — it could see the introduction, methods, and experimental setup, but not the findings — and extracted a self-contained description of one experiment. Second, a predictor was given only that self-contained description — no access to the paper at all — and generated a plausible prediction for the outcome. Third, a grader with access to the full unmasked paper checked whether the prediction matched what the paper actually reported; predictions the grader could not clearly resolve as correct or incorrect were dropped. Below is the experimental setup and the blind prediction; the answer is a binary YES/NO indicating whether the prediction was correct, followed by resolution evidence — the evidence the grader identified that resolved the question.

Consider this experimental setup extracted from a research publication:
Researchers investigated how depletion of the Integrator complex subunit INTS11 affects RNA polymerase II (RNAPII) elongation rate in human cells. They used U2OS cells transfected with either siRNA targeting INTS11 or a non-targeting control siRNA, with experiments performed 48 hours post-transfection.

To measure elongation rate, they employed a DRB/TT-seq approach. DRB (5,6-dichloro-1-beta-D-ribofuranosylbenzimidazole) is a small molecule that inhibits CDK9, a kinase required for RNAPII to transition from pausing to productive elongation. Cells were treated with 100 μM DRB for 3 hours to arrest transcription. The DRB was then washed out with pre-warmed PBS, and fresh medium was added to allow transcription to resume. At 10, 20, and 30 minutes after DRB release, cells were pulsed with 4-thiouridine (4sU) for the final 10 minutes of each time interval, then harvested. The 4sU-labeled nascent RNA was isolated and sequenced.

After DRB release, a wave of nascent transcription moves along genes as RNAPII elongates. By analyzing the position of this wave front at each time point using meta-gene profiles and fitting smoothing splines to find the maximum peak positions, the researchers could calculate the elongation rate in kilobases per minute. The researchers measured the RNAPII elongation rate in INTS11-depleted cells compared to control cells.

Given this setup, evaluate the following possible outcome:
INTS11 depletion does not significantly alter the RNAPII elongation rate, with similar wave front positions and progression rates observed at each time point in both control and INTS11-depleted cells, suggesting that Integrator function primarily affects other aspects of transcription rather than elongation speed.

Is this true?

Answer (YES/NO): YES